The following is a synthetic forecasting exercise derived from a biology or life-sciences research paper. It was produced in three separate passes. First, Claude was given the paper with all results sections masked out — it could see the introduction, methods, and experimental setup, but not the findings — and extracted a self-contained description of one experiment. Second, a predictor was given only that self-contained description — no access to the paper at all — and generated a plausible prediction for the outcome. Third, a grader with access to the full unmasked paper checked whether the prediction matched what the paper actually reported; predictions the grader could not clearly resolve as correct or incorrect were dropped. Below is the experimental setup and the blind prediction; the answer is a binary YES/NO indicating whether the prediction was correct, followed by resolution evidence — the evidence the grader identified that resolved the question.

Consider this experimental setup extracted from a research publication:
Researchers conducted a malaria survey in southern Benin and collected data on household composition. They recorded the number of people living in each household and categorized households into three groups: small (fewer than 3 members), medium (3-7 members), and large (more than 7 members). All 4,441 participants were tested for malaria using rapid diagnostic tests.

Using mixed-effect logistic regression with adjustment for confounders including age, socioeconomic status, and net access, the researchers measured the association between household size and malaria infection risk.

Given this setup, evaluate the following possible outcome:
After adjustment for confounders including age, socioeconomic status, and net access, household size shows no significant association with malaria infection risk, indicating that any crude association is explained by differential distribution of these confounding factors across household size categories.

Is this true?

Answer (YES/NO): NO